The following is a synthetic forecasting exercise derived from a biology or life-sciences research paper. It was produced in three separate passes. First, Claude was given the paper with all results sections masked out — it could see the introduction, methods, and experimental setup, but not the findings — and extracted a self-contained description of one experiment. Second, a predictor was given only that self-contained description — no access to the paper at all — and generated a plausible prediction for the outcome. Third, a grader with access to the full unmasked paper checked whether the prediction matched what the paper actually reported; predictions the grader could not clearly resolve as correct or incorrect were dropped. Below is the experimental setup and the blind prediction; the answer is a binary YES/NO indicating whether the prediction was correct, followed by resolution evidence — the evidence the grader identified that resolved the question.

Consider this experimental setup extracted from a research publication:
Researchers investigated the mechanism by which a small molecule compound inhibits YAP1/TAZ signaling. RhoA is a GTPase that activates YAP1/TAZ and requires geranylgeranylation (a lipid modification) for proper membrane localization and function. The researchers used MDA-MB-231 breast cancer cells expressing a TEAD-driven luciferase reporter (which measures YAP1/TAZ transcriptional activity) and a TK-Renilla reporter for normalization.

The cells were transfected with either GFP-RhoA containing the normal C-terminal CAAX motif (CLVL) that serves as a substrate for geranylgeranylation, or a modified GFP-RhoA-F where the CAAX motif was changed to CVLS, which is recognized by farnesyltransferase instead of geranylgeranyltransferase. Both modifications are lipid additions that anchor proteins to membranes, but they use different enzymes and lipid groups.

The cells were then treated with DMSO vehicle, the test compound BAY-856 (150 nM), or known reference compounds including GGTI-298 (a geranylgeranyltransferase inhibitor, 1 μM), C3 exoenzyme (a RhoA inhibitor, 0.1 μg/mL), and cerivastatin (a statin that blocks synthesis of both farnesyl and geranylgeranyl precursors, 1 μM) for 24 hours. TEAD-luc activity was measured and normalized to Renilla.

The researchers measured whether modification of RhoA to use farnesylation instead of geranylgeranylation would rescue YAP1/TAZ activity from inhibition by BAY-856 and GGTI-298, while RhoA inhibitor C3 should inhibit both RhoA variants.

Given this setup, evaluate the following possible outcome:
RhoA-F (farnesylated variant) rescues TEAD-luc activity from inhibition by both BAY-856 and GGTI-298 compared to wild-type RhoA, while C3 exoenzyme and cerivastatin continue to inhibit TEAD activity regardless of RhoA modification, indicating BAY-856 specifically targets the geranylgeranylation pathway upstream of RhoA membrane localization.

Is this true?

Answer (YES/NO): YES